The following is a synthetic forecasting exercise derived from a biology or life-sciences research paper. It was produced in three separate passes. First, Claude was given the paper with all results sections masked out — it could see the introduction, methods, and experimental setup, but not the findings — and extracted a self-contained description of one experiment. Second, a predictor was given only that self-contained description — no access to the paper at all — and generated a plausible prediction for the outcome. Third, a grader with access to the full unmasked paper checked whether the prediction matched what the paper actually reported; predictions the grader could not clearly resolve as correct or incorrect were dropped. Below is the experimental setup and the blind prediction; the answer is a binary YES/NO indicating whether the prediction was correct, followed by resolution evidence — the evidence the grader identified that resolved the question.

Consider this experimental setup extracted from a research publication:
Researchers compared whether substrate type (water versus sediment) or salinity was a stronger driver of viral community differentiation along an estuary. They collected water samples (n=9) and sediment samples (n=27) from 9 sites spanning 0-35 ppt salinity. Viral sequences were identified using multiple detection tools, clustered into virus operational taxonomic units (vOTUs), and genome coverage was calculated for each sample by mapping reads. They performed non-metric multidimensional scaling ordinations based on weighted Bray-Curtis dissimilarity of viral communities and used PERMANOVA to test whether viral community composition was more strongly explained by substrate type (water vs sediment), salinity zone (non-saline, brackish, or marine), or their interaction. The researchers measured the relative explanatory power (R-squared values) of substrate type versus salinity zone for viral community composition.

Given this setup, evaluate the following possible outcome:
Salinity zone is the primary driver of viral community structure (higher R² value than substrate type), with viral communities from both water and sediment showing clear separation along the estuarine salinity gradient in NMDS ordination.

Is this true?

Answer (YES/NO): YES